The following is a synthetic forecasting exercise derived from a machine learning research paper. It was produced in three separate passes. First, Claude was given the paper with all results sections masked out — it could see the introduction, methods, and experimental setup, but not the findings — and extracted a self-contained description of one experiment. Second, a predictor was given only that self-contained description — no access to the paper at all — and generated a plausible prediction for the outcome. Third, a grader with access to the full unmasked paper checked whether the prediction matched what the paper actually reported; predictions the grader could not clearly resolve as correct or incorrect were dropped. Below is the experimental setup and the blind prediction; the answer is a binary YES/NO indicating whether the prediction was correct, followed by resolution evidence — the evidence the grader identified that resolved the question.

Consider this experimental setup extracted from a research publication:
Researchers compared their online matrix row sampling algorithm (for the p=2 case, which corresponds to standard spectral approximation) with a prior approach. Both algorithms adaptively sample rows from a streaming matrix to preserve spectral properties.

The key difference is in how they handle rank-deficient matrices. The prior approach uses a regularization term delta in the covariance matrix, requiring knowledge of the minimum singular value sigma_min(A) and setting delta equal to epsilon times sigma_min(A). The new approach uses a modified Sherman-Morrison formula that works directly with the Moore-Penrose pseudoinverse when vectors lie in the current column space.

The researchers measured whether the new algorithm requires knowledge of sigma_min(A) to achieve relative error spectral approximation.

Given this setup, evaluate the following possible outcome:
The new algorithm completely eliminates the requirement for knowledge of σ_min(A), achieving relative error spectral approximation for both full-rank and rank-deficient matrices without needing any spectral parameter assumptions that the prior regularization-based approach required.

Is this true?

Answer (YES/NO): YES